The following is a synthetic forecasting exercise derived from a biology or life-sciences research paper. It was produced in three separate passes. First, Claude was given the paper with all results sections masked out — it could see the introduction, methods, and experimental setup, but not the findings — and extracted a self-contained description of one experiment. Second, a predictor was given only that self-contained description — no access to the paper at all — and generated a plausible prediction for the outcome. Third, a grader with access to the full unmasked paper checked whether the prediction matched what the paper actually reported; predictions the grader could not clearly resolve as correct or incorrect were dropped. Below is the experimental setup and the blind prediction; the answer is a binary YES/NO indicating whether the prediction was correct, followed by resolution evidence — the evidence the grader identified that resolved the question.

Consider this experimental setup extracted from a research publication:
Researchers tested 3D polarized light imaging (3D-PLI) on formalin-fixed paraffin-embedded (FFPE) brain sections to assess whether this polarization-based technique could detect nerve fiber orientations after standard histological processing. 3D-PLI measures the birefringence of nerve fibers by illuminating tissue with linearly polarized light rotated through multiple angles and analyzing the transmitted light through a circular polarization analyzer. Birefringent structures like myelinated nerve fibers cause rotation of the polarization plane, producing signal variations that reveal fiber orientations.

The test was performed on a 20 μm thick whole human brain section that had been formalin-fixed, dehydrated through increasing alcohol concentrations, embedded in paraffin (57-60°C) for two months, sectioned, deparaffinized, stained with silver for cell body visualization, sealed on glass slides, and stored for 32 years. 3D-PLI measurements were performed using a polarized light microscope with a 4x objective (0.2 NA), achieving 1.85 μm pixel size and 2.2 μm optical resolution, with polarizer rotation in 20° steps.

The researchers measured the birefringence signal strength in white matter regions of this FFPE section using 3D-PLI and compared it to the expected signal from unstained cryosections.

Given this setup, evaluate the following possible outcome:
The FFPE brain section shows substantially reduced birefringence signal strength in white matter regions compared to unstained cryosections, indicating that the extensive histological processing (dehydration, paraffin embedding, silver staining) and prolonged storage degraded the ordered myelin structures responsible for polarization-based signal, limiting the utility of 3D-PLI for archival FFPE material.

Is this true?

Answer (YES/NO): YES